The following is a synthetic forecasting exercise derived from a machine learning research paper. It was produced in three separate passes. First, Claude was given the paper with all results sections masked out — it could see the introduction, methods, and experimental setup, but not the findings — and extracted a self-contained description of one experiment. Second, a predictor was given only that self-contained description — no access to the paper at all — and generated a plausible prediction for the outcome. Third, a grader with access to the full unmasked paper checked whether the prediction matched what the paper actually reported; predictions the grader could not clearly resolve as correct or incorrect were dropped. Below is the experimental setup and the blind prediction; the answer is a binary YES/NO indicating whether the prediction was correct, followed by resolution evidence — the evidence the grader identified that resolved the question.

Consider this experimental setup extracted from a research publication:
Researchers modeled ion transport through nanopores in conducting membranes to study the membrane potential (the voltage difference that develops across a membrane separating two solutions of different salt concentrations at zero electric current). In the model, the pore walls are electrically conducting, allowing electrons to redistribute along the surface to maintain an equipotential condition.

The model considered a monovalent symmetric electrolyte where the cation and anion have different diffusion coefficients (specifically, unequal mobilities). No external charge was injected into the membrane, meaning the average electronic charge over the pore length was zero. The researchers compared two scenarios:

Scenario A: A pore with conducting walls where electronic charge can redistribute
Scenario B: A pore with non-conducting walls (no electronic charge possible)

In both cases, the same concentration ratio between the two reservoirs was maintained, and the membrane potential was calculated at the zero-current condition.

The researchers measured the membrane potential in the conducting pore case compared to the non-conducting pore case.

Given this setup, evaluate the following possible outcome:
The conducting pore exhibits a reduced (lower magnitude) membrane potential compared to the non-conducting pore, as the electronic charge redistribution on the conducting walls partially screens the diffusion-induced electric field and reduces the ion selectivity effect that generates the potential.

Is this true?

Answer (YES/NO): NO